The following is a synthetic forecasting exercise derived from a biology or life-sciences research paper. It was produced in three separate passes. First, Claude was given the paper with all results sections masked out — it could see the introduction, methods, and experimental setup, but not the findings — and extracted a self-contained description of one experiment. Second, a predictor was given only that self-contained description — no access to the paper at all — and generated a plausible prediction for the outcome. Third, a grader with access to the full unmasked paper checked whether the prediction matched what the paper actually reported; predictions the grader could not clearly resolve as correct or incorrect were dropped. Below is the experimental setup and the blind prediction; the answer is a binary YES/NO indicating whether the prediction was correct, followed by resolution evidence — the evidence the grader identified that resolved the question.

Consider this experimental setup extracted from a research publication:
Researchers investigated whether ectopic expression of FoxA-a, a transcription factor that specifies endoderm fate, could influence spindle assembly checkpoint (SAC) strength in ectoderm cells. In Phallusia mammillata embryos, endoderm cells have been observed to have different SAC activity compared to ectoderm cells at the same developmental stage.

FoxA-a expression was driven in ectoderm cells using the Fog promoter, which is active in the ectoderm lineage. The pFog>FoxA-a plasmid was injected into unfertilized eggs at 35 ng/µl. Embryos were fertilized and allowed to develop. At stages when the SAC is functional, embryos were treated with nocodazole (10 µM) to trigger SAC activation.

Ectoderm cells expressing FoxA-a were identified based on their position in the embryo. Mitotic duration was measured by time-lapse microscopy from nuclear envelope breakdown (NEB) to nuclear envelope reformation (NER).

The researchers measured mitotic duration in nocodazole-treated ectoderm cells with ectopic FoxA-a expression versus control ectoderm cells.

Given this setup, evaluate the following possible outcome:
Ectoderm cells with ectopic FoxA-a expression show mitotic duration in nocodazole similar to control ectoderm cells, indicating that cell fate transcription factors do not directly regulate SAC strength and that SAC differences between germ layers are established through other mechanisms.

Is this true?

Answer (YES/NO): NO